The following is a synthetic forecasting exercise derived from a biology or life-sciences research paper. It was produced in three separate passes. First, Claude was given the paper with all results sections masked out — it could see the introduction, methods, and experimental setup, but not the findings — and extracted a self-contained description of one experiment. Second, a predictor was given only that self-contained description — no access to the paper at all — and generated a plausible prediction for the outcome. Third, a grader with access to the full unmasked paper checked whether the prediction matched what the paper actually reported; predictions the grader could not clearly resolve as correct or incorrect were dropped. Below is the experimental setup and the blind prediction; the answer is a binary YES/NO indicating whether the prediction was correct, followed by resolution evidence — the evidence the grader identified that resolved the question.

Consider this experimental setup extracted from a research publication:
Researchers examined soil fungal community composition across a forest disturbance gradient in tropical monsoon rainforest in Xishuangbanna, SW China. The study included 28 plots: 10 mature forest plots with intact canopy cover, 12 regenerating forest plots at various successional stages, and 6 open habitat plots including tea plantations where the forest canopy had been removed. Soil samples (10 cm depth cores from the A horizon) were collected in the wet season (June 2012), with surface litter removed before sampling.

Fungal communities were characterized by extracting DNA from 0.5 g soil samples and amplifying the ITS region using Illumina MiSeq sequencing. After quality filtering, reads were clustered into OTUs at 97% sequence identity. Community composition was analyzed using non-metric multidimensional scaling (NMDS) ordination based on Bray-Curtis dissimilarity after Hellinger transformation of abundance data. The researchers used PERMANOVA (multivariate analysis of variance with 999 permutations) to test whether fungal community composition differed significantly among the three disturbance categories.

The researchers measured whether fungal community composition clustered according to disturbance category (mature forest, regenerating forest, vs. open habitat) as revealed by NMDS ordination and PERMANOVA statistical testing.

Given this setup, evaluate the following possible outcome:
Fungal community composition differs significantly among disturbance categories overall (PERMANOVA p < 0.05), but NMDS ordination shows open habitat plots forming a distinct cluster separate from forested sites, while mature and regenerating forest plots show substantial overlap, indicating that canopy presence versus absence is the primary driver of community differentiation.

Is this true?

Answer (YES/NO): YES